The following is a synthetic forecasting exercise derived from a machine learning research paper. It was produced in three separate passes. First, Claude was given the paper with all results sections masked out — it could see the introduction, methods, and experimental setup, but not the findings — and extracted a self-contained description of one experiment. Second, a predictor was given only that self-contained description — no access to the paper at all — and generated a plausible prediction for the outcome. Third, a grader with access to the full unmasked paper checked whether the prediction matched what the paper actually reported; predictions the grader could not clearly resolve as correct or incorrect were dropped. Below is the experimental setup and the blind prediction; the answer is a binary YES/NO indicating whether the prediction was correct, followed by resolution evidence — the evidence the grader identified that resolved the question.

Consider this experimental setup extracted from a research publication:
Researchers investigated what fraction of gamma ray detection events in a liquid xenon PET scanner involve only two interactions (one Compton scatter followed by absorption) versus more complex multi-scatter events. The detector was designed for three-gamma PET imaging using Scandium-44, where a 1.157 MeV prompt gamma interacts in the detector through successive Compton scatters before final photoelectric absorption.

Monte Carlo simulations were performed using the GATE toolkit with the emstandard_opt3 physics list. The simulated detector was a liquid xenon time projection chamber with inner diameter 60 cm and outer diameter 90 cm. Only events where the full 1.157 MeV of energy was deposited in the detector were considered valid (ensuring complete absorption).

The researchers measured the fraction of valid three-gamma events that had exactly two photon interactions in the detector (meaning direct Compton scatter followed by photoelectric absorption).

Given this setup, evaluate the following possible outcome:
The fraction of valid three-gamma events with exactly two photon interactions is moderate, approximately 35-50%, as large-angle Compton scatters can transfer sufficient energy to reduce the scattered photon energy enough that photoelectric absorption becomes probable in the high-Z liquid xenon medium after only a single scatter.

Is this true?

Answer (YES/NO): NO